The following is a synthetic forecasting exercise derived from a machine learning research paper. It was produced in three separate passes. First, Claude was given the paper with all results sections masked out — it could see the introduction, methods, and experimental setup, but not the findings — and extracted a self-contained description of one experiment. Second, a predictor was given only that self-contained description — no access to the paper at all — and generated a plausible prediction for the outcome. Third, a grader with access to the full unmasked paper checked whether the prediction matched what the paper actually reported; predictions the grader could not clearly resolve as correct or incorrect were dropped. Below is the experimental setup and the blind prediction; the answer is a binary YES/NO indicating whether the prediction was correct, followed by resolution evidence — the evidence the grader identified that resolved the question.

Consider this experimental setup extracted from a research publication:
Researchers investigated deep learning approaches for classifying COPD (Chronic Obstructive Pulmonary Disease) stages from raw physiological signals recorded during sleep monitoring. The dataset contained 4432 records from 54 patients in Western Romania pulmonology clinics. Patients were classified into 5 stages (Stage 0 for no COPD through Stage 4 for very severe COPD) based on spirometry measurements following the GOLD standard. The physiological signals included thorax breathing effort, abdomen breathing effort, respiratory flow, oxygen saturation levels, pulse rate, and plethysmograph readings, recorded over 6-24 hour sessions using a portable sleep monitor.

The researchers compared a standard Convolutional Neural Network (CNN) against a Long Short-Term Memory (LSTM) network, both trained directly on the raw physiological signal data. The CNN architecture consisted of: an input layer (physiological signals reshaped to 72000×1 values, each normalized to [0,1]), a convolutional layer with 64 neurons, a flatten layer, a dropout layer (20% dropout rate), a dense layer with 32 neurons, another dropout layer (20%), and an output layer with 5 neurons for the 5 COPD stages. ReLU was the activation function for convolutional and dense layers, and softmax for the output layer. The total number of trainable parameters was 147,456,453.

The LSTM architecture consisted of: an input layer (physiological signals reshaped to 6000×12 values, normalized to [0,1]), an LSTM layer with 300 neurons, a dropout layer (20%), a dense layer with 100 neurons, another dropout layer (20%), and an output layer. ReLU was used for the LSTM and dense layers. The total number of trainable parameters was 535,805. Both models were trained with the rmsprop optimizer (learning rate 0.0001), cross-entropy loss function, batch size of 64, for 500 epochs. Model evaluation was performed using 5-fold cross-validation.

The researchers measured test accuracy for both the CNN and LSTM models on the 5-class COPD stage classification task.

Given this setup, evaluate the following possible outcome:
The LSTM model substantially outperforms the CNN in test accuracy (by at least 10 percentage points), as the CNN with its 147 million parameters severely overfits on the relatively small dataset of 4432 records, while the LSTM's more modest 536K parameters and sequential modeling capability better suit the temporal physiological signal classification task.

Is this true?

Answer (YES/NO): YES